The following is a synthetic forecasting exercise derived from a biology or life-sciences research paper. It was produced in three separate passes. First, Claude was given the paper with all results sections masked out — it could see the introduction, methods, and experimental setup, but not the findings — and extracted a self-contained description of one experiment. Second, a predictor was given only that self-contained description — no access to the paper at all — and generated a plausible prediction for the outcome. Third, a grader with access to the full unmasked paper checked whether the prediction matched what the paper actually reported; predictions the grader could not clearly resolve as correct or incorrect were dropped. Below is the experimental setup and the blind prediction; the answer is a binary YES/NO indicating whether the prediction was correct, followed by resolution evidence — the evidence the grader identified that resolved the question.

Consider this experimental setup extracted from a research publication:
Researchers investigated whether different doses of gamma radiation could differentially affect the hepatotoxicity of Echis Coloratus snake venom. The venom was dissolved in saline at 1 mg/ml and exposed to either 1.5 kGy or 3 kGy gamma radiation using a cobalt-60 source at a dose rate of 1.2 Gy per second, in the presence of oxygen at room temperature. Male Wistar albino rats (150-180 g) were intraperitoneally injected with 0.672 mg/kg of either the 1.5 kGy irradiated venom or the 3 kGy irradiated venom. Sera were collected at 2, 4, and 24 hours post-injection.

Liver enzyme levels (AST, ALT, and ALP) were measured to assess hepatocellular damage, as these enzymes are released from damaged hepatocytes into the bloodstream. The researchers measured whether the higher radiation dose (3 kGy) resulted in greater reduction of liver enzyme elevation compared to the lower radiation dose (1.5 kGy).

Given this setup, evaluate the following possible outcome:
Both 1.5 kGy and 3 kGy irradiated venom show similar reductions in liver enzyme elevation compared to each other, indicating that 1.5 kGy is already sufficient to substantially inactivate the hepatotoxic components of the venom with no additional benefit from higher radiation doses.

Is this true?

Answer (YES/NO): NO